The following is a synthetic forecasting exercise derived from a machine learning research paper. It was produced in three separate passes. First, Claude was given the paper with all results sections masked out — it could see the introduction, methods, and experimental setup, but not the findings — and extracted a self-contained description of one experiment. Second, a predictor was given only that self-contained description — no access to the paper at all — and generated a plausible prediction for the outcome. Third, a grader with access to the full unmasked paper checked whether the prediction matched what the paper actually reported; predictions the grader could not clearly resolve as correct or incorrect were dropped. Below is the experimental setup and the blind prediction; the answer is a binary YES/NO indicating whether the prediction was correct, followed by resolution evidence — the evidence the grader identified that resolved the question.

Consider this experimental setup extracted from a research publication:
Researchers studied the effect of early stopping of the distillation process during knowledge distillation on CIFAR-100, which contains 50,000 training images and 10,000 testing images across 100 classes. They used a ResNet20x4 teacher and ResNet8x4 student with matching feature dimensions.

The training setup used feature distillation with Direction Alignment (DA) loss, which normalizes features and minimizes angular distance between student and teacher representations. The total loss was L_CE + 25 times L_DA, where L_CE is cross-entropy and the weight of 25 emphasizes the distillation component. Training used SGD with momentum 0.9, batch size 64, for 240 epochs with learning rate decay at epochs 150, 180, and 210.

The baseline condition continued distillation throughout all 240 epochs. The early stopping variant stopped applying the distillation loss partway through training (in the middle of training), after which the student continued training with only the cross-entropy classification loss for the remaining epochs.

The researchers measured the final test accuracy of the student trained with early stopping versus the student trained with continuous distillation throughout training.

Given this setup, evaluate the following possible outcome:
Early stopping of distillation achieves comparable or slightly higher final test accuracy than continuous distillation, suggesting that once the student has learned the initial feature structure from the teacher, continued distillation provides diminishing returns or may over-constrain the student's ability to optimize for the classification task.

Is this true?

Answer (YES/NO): NO